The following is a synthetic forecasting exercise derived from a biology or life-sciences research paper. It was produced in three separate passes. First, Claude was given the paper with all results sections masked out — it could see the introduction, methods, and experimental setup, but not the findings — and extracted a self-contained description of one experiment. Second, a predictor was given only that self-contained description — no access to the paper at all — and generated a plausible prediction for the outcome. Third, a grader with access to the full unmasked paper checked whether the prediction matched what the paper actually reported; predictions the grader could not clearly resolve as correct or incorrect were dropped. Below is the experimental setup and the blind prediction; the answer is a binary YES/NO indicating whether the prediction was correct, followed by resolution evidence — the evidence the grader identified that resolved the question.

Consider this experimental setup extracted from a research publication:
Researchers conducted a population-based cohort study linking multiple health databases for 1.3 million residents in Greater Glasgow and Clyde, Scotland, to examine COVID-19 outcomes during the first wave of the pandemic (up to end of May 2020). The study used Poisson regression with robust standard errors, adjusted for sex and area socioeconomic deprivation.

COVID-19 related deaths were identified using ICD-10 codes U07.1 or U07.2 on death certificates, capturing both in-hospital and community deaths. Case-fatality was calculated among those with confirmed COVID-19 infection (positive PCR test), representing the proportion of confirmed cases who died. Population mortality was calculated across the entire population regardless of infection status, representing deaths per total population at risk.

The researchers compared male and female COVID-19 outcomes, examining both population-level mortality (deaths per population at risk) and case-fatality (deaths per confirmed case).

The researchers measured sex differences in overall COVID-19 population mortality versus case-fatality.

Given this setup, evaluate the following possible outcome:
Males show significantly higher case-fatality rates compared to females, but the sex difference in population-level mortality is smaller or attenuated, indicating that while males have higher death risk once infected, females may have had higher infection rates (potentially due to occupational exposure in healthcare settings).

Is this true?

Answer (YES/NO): YES